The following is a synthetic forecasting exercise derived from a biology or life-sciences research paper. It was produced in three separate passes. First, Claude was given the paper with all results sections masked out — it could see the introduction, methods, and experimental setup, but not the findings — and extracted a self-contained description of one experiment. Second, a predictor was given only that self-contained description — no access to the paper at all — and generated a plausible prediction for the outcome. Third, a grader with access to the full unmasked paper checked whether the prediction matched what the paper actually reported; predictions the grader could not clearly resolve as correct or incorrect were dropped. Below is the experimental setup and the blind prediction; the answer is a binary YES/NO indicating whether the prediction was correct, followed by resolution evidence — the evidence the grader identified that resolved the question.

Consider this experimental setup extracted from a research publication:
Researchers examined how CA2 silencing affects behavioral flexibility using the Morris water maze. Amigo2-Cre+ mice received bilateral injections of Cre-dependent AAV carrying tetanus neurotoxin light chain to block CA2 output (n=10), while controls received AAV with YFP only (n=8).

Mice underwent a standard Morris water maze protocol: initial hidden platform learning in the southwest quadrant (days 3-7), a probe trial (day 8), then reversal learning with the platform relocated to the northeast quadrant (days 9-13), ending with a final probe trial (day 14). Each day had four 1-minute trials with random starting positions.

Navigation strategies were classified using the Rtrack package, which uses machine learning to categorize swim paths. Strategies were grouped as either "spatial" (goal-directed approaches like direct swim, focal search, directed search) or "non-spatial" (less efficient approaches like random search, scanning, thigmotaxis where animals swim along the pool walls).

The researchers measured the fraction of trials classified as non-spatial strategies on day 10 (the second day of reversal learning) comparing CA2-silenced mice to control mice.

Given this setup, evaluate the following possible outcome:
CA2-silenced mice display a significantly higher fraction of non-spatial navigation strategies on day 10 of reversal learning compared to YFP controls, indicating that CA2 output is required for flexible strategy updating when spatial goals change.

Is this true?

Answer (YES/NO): YES